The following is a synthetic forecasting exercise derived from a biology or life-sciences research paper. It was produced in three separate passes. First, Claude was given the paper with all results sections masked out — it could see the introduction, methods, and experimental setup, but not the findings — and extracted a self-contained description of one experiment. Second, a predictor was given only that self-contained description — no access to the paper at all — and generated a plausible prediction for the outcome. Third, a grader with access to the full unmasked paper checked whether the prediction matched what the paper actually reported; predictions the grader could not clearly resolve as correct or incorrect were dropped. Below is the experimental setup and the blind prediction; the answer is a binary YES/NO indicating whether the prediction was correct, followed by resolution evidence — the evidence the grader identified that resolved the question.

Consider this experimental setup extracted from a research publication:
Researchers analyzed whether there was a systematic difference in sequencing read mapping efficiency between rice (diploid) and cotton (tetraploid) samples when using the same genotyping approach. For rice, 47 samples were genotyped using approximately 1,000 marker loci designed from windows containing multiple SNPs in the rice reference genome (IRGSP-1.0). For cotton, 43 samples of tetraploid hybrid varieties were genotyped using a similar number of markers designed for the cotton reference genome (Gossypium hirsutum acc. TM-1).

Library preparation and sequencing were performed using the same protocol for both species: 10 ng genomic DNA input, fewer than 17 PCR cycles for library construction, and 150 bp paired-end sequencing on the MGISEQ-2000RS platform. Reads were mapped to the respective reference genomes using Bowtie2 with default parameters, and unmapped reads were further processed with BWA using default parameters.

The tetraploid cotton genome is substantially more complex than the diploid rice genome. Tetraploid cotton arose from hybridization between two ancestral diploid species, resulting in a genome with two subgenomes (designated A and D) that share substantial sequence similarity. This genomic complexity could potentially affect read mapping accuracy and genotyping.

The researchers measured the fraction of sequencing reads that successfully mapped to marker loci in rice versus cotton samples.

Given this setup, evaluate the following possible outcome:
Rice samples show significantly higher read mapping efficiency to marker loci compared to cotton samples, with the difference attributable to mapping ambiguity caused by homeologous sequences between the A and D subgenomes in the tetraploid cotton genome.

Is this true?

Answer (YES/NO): NO